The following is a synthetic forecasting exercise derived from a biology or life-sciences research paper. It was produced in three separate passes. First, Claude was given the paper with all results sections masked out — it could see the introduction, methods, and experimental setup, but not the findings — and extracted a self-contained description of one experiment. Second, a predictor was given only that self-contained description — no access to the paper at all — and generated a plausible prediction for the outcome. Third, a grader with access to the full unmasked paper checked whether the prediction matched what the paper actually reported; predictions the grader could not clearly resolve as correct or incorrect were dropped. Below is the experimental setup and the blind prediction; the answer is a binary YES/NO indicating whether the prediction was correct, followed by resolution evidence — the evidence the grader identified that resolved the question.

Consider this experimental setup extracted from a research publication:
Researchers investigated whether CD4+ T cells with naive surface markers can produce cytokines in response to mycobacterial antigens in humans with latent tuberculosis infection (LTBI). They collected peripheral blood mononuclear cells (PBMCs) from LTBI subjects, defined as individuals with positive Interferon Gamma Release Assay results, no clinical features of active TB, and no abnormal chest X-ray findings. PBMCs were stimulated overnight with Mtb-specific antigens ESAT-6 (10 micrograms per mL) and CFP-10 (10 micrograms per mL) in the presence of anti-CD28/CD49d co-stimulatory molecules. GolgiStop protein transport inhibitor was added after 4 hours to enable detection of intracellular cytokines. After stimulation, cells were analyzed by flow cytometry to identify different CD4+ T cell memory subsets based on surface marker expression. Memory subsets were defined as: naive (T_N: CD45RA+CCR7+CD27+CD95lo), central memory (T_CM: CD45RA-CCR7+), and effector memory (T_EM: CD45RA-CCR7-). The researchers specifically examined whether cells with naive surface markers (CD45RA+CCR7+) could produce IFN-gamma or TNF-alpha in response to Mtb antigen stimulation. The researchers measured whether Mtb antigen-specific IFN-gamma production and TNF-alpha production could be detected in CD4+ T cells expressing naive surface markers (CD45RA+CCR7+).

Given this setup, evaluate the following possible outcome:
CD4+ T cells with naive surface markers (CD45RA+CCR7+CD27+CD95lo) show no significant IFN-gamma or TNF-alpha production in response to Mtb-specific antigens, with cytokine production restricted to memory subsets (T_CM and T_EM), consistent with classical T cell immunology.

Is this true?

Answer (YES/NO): NO